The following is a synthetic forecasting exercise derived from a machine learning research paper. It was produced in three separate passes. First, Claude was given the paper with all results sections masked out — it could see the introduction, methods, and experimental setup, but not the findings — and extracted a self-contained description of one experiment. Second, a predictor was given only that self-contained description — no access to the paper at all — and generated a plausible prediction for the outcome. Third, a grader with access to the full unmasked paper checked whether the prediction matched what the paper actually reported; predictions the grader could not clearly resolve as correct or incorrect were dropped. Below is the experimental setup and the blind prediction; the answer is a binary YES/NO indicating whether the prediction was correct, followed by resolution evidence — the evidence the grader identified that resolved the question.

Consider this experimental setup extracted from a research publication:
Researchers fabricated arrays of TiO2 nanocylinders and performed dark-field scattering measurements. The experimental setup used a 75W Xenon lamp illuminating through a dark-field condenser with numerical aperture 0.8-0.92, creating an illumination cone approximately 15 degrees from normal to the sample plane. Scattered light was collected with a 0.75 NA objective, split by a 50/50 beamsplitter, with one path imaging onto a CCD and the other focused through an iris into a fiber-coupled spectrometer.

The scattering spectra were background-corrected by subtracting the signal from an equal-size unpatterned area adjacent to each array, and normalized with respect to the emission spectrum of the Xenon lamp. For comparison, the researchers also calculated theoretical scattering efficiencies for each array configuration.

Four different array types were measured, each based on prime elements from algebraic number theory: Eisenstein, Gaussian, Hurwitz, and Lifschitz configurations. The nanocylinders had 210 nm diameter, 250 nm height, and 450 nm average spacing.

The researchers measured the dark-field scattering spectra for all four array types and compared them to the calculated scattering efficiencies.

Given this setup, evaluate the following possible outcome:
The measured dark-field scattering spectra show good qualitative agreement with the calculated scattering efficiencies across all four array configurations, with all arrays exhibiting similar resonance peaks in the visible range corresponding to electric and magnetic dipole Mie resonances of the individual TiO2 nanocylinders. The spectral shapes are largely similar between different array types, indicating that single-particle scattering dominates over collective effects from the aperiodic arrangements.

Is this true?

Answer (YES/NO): NO